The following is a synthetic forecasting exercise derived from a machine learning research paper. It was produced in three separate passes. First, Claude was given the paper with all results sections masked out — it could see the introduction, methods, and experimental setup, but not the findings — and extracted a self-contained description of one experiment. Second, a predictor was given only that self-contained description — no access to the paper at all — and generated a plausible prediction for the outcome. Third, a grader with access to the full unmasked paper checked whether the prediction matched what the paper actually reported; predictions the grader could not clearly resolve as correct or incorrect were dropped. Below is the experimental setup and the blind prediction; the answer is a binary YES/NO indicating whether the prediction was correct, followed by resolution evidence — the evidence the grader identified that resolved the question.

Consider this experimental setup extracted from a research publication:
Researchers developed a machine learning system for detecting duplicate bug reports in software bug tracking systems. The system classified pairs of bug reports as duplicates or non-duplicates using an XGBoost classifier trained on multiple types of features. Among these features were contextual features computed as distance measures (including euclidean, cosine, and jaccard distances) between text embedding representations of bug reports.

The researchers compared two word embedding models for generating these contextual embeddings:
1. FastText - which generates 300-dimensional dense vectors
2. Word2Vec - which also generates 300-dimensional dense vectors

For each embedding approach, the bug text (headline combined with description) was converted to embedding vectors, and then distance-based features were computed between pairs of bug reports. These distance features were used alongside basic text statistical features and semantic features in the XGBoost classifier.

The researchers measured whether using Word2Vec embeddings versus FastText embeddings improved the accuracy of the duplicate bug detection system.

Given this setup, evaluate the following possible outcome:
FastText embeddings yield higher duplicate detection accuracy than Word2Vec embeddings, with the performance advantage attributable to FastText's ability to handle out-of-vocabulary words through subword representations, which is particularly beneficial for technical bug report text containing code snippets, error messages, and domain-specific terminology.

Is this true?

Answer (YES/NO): NO